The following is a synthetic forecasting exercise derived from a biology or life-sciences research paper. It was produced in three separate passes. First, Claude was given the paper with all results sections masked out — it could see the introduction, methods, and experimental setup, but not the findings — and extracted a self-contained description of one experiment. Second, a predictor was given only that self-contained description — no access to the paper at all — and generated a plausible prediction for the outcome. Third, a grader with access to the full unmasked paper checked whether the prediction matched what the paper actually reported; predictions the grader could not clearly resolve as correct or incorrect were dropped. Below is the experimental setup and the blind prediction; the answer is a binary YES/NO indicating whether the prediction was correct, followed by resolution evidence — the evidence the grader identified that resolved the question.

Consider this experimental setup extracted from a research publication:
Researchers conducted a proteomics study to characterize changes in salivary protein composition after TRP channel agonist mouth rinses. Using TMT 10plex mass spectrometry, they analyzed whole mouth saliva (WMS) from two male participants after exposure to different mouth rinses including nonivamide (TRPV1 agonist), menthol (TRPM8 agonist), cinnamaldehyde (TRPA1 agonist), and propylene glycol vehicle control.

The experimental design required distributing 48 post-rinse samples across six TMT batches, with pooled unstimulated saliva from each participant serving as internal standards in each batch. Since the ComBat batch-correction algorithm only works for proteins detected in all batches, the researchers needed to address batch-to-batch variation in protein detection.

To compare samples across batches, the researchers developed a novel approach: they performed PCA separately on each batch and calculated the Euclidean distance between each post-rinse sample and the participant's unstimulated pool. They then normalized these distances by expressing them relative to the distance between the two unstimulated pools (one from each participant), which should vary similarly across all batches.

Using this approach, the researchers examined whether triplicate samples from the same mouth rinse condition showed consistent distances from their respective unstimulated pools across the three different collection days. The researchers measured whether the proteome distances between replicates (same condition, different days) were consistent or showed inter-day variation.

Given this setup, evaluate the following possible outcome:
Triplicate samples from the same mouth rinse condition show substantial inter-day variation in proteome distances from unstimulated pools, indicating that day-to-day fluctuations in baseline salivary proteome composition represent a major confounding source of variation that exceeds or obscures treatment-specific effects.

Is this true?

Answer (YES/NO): NO